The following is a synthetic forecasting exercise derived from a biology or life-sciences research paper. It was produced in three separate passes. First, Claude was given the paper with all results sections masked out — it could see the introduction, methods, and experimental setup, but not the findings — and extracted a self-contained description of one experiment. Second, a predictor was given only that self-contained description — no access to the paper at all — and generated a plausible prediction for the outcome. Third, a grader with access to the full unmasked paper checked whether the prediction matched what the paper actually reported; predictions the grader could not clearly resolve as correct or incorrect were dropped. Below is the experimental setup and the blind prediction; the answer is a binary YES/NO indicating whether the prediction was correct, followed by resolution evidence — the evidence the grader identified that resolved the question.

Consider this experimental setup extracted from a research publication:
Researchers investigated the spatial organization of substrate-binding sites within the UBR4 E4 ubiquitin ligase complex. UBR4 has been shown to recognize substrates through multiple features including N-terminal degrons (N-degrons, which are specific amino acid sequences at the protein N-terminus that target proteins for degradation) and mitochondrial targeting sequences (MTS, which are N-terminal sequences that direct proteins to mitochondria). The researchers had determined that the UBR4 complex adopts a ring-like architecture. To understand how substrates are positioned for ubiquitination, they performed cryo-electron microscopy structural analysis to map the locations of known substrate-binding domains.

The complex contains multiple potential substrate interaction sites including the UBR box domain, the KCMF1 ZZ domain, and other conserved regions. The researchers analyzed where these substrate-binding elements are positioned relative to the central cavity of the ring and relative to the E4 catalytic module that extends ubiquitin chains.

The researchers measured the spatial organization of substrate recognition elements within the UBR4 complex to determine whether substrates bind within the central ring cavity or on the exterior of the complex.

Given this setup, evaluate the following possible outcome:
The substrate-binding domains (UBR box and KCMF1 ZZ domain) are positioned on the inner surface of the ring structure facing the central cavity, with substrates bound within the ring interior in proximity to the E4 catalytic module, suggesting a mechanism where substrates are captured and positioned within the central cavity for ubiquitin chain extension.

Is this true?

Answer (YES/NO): YES